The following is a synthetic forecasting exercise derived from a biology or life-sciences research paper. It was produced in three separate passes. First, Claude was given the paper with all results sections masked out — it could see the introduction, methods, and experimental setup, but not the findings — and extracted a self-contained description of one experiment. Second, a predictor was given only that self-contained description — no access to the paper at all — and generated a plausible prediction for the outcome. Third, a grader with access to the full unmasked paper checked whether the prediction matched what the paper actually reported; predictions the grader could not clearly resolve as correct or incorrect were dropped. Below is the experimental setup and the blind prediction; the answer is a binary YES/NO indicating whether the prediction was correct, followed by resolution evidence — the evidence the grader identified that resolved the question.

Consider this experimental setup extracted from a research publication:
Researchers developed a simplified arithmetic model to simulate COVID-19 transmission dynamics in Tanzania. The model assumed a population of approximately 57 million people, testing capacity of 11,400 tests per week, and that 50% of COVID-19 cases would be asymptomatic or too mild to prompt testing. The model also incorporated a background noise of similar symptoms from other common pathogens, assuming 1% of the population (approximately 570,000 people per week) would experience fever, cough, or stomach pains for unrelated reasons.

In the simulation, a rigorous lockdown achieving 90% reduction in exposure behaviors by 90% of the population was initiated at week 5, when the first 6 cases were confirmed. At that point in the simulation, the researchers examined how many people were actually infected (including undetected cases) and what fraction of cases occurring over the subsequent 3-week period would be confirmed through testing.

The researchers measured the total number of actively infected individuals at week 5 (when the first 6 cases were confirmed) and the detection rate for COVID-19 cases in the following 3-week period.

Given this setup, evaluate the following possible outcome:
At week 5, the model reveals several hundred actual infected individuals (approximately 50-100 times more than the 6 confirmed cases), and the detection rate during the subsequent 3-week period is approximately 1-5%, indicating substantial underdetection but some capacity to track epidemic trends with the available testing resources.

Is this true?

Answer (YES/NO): NO